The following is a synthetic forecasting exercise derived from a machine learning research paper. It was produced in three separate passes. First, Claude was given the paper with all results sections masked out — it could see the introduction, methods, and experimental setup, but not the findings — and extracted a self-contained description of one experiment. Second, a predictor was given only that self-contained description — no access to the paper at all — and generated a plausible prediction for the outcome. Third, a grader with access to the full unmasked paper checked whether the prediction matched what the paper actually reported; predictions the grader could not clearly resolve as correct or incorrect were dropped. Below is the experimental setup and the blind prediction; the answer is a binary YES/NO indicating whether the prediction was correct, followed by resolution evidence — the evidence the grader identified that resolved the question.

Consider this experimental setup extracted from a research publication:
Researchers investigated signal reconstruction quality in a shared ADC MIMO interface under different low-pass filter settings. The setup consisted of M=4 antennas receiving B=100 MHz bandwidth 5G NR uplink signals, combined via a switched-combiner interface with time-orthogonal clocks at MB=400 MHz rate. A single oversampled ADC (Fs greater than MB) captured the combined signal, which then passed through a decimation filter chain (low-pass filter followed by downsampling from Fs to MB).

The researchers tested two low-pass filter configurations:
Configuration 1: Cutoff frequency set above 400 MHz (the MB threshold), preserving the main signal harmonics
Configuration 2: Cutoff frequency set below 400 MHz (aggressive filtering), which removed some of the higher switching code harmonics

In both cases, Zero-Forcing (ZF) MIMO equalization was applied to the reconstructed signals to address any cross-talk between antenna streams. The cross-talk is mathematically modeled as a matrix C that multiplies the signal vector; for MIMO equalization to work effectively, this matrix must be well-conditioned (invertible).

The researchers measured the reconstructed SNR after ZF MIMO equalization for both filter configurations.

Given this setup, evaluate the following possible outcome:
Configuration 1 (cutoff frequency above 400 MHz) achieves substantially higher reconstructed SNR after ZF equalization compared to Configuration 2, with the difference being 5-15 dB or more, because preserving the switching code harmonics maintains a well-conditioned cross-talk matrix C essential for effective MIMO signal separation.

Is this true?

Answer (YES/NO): YES